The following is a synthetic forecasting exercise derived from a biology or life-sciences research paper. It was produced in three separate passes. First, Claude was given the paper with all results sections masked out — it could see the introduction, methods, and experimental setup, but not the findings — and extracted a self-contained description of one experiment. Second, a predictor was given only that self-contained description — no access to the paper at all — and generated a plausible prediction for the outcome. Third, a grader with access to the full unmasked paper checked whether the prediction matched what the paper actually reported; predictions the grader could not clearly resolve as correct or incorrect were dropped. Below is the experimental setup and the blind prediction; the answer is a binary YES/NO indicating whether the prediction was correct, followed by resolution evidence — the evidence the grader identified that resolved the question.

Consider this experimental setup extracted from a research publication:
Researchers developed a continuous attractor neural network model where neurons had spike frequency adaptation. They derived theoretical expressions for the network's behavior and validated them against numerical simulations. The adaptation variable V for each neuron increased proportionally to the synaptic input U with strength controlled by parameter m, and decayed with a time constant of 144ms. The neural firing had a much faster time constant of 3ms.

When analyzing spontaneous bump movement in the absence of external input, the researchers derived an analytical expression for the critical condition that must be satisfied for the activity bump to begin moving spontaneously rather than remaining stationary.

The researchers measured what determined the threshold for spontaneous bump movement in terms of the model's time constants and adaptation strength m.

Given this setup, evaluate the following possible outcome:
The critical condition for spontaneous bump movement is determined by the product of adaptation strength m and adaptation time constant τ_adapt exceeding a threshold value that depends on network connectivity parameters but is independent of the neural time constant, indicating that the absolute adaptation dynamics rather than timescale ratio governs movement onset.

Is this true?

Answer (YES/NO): NO